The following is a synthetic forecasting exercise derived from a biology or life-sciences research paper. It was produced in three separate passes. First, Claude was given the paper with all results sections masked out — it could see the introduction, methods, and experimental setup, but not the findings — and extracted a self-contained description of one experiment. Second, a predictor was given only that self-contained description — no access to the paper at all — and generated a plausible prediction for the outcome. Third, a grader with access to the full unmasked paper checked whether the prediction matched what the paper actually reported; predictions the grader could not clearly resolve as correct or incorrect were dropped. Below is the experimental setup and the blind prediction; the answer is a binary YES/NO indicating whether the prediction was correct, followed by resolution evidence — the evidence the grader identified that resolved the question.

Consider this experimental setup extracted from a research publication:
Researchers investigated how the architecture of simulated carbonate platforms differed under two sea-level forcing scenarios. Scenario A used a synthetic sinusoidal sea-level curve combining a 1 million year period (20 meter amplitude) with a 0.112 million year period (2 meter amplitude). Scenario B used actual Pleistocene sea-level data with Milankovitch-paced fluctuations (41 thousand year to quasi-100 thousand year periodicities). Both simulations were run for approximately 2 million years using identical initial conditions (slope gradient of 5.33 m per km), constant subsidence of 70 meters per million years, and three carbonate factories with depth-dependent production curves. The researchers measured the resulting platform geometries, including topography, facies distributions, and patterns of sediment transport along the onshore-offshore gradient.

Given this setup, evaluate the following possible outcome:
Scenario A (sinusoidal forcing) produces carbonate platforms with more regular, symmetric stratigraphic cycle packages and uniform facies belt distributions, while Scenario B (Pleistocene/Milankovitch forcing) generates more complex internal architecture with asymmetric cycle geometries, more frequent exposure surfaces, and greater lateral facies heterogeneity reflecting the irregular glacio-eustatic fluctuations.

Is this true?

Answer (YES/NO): NO